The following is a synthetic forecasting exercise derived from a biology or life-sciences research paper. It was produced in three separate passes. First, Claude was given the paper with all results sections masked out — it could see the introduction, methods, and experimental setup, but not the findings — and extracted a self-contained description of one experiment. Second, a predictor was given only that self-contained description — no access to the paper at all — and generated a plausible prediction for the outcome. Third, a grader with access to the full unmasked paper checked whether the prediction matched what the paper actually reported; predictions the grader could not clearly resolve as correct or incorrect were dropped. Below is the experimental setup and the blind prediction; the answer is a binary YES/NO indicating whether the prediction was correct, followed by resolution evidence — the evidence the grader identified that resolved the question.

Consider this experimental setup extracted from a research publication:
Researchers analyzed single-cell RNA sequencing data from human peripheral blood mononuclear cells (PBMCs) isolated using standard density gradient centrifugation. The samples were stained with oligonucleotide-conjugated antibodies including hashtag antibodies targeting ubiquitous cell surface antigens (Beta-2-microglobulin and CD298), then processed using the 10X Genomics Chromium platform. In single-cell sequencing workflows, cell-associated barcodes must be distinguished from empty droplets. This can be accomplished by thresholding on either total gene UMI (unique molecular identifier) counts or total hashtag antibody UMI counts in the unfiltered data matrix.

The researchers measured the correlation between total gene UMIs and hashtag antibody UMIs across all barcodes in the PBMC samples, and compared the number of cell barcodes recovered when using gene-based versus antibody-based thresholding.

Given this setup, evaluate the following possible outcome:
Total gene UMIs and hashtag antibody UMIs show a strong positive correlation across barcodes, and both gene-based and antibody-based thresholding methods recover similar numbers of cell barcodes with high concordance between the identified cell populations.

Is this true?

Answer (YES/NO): YES